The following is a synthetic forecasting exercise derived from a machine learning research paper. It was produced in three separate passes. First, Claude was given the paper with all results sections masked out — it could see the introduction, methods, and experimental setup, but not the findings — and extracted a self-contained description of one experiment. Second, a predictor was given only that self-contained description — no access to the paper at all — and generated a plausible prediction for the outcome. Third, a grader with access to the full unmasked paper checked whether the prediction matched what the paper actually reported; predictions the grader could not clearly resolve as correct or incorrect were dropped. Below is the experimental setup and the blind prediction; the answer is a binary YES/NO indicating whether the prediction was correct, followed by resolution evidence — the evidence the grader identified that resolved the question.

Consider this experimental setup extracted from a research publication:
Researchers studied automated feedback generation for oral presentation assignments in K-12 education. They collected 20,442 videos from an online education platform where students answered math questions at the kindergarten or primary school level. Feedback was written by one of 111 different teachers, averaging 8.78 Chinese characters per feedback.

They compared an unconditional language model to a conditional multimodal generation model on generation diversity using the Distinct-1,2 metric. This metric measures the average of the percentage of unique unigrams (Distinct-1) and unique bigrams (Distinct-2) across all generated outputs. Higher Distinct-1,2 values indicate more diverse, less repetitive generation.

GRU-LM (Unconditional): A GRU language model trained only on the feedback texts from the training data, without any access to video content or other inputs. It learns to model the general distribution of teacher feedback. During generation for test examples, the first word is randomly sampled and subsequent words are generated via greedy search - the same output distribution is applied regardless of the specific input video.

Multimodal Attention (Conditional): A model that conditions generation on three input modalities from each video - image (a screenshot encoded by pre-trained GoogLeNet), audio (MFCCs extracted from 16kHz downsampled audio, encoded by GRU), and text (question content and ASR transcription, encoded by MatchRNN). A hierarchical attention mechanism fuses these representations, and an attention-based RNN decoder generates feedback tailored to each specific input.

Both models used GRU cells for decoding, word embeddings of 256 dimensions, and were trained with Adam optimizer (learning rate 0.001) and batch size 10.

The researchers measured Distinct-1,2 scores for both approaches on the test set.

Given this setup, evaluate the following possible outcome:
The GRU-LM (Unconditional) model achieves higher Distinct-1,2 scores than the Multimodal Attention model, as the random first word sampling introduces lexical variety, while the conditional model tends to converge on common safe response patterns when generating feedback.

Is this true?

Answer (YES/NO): YES